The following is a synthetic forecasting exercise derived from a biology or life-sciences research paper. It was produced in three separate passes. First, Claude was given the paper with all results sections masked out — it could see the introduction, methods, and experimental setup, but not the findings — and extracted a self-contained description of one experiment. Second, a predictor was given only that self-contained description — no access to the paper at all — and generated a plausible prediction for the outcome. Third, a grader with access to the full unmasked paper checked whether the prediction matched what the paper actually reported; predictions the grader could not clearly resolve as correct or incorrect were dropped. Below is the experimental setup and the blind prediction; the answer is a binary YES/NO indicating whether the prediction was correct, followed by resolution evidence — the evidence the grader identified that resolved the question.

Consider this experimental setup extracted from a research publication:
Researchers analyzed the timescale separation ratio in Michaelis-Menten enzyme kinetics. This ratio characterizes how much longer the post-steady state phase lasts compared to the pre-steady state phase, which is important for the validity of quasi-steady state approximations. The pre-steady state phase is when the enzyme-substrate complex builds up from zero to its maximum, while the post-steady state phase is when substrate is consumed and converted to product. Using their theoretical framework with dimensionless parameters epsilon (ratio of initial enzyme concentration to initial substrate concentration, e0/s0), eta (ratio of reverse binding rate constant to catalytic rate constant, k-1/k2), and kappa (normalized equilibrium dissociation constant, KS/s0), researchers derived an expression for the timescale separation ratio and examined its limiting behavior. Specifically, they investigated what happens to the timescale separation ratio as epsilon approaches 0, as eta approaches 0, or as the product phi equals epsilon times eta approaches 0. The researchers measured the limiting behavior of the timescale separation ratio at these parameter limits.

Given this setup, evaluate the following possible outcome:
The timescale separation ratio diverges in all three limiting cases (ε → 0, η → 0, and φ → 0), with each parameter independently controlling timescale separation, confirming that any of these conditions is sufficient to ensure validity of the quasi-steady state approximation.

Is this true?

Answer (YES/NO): YES